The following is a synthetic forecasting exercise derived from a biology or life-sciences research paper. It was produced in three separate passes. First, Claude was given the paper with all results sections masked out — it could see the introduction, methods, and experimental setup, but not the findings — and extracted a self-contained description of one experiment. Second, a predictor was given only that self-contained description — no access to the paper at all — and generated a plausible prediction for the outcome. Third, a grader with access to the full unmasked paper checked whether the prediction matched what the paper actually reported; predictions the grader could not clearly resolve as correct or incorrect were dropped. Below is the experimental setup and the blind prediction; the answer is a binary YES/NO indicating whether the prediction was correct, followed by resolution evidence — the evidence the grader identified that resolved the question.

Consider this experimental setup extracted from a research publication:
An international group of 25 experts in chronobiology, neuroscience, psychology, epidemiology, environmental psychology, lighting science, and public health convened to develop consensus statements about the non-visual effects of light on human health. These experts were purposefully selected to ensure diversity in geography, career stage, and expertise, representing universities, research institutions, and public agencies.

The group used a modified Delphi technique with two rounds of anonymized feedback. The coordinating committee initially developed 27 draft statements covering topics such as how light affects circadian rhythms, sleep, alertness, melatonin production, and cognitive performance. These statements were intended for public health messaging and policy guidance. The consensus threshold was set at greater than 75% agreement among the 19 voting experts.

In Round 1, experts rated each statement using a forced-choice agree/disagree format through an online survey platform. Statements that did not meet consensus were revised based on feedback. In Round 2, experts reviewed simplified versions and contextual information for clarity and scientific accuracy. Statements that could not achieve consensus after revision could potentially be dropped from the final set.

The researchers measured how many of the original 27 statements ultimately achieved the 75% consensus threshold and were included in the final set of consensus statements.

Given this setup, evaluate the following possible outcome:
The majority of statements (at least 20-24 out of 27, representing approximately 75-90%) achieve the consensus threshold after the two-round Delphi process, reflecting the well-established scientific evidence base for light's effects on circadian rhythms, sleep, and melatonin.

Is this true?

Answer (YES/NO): NO